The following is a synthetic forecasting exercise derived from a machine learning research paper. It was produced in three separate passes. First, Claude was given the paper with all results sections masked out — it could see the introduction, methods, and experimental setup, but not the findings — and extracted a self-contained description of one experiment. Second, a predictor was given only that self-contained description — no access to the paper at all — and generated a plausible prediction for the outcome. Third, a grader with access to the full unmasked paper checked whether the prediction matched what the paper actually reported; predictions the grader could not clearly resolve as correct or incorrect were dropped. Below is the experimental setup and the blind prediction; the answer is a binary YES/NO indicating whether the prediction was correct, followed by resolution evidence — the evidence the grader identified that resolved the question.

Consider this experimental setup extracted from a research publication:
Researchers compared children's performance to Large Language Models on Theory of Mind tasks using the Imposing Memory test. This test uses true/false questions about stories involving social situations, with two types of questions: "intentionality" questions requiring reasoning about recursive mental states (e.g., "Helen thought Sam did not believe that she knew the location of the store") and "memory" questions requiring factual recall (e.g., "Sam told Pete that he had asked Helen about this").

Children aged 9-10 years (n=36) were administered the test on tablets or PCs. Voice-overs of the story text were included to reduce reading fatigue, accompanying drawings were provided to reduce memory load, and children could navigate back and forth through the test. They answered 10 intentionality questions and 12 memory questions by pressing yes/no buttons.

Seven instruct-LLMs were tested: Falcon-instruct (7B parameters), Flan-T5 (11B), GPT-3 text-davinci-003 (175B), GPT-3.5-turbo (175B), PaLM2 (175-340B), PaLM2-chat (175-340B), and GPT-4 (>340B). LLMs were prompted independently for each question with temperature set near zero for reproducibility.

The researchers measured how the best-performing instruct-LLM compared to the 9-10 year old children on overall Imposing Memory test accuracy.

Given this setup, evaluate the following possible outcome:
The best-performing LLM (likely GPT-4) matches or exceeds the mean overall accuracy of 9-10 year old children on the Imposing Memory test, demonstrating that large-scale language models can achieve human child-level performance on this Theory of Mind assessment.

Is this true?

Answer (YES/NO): YES